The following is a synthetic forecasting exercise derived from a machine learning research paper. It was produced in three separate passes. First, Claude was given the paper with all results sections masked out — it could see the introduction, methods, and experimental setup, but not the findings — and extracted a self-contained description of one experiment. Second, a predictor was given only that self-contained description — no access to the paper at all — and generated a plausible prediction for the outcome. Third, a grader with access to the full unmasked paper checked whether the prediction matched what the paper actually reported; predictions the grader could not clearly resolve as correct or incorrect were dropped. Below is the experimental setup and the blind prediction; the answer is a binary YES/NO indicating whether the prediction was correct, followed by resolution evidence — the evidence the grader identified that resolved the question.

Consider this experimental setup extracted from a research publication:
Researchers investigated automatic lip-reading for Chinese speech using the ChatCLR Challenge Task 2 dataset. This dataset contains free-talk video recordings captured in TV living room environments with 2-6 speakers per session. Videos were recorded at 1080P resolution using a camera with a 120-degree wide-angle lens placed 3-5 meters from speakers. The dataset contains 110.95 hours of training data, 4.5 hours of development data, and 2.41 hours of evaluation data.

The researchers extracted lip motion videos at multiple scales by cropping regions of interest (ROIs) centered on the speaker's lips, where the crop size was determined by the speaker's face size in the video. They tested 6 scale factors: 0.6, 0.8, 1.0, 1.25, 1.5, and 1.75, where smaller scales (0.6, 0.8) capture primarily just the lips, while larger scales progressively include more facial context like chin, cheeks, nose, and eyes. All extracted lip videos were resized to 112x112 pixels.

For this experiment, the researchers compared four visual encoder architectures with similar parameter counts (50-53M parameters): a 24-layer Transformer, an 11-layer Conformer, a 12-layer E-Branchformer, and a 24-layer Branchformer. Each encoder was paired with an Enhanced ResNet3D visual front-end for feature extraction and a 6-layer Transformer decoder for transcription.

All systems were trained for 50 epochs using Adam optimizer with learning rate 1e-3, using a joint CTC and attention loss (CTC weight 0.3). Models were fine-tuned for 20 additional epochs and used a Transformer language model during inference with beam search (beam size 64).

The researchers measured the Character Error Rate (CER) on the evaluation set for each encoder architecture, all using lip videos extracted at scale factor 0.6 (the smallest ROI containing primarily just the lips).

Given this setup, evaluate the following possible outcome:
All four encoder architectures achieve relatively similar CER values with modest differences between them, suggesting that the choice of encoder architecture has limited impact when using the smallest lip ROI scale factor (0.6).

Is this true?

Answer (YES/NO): NO